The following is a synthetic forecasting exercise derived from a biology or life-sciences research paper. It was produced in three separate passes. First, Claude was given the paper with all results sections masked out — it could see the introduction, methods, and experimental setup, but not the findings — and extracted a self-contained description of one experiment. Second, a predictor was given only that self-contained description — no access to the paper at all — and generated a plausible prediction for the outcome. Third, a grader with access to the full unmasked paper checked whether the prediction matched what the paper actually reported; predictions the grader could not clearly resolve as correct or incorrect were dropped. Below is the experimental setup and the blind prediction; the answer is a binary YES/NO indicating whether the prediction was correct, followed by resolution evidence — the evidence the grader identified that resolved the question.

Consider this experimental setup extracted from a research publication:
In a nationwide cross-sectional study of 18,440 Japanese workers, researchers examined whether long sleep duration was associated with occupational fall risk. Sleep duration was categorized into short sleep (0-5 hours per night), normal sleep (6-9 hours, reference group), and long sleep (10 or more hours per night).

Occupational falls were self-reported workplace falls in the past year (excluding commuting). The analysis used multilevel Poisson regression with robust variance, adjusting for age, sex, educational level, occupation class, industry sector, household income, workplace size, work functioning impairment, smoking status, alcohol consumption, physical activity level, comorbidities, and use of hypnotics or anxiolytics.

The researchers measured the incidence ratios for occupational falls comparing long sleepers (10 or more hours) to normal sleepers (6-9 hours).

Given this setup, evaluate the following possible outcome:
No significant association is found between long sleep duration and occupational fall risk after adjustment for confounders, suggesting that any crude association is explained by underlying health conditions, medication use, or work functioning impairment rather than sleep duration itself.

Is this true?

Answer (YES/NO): NO